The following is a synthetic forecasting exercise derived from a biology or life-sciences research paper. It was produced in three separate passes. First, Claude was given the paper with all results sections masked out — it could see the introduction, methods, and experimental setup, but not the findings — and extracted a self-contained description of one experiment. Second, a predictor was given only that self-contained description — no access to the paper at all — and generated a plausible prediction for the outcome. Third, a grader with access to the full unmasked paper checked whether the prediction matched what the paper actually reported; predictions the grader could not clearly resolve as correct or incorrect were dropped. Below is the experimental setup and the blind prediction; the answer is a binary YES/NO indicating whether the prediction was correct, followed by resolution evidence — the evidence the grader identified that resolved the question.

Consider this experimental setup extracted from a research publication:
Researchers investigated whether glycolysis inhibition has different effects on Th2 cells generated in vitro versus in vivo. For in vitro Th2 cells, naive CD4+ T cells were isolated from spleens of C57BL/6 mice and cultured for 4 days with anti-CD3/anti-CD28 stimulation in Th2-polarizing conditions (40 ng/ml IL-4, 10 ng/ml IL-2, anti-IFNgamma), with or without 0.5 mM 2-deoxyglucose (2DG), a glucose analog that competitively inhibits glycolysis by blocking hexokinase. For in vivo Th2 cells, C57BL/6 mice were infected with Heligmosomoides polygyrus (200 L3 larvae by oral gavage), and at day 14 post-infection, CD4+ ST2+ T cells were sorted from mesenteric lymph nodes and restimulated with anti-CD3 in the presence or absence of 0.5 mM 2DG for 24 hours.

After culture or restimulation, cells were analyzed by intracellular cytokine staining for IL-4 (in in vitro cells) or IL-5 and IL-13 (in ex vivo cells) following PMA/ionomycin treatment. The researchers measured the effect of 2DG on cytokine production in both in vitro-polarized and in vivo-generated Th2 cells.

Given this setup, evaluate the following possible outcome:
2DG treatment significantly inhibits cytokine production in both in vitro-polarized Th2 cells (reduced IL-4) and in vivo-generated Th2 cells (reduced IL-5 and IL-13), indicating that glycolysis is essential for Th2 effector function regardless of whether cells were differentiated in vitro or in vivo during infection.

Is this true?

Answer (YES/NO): NO